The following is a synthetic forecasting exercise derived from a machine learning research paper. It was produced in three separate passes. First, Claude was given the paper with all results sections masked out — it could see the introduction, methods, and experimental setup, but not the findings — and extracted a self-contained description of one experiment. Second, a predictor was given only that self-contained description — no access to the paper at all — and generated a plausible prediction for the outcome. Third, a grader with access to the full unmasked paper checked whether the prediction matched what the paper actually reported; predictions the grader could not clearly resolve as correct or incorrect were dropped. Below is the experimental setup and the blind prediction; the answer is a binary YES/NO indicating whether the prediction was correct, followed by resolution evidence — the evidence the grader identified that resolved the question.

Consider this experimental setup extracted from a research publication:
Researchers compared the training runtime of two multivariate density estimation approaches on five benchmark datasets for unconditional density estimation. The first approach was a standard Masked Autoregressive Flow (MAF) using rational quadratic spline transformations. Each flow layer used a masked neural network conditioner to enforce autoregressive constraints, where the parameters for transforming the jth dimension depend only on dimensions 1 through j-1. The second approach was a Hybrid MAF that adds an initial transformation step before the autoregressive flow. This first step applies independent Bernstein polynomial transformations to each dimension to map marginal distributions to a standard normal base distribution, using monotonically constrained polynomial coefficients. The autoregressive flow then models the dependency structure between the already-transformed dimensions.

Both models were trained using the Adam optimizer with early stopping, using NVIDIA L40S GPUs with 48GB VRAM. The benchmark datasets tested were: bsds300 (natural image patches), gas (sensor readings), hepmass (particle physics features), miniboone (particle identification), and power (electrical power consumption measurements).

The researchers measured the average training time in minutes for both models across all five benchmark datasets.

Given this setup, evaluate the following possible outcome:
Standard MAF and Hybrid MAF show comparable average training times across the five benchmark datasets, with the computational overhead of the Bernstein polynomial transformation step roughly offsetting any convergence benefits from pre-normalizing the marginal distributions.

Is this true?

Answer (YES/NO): NO